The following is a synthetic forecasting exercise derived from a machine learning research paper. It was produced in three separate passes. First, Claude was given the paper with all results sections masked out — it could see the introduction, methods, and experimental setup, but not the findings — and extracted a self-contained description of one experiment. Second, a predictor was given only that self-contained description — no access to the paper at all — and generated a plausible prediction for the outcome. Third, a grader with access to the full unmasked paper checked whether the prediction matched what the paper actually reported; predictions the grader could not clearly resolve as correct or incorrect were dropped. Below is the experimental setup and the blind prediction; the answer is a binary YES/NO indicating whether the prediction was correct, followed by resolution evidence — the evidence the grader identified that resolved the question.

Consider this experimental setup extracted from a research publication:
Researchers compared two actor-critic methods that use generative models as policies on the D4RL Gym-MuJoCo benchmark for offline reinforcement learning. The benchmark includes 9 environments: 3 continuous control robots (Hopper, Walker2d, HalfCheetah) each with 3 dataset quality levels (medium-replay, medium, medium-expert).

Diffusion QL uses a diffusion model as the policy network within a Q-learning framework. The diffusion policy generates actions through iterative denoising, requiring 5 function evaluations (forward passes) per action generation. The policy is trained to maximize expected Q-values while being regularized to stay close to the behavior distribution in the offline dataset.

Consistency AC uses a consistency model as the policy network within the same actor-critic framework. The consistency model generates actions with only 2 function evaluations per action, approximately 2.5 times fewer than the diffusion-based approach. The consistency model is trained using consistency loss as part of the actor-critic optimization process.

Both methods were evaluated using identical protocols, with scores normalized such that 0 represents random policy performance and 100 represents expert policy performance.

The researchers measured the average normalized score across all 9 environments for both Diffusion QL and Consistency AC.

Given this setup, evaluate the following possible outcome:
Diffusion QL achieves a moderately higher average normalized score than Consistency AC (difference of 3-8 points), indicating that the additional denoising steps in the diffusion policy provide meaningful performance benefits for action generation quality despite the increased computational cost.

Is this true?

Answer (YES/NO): NO